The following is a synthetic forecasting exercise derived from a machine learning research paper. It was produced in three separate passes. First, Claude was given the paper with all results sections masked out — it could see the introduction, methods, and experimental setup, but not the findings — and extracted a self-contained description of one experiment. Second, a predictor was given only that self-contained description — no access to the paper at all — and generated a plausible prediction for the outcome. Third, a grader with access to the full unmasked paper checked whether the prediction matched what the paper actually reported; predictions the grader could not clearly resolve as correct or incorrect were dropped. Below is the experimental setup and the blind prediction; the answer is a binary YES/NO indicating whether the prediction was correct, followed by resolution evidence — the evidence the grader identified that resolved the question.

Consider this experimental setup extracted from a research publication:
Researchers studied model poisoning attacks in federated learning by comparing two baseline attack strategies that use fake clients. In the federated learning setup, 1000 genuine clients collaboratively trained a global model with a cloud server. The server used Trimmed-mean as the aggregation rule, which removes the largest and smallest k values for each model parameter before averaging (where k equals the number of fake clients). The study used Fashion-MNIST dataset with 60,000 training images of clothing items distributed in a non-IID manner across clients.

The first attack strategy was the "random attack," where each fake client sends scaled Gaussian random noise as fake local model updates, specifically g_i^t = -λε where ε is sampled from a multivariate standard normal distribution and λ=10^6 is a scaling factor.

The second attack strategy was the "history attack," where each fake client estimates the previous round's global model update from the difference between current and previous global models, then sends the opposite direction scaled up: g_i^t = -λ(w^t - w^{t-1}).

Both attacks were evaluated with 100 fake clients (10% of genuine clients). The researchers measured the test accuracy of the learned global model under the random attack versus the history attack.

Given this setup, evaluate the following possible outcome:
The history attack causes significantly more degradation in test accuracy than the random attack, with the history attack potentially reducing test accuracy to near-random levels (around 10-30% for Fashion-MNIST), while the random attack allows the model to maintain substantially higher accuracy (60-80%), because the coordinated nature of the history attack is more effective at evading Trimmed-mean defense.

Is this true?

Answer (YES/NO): NO